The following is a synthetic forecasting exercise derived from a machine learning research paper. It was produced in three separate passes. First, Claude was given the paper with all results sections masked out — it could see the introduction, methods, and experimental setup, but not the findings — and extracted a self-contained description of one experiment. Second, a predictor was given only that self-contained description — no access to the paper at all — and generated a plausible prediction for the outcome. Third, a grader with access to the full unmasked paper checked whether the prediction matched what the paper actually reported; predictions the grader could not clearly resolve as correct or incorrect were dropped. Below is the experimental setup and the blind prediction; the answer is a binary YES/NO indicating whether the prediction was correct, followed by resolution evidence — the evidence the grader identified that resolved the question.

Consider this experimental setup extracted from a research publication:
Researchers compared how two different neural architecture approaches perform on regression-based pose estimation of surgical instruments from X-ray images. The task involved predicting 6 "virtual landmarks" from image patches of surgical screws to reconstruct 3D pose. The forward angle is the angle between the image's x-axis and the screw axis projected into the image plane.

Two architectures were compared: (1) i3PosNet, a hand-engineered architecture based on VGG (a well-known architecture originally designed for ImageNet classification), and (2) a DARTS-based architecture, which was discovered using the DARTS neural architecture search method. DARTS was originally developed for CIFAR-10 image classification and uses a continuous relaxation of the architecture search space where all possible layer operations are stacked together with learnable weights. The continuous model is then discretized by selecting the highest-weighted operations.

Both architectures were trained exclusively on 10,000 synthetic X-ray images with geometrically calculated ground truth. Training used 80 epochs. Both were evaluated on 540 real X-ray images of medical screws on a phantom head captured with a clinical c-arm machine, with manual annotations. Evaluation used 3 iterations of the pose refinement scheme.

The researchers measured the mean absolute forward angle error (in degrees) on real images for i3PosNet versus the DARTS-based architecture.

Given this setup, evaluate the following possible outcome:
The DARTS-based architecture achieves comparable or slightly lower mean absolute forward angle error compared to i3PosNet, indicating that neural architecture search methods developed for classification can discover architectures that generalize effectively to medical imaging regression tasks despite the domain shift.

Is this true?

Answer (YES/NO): NO